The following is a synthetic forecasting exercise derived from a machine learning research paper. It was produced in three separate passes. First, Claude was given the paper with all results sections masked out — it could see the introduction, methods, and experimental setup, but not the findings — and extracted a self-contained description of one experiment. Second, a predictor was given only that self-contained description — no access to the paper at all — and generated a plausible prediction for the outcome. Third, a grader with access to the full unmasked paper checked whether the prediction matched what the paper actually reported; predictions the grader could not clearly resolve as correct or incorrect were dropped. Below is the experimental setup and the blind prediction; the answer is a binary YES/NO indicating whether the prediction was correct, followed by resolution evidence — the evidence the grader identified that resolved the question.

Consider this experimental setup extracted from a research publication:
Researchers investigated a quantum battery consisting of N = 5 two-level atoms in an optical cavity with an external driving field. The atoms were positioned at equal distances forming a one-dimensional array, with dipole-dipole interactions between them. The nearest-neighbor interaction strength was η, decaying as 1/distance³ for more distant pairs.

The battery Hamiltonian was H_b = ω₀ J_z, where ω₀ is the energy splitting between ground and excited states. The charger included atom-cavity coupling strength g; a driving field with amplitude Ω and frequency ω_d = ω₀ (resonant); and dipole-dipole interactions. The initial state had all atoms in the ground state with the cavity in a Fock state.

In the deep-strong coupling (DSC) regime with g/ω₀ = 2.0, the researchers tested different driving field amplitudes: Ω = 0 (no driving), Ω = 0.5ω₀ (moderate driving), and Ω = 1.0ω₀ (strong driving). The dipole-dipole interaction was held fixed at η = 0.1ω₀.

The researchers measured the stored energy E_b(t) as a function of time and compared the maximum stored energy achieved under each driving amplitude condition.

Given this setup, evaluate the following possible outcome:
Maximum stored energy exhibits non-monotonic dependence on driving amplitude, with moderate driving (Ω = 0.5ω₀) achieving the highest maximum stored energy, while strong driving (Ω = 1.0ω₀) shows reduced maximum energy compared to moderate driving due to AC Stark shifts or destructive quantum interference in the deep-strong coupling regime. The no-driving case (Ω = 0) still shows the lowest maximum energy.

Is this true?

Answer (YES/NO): NO